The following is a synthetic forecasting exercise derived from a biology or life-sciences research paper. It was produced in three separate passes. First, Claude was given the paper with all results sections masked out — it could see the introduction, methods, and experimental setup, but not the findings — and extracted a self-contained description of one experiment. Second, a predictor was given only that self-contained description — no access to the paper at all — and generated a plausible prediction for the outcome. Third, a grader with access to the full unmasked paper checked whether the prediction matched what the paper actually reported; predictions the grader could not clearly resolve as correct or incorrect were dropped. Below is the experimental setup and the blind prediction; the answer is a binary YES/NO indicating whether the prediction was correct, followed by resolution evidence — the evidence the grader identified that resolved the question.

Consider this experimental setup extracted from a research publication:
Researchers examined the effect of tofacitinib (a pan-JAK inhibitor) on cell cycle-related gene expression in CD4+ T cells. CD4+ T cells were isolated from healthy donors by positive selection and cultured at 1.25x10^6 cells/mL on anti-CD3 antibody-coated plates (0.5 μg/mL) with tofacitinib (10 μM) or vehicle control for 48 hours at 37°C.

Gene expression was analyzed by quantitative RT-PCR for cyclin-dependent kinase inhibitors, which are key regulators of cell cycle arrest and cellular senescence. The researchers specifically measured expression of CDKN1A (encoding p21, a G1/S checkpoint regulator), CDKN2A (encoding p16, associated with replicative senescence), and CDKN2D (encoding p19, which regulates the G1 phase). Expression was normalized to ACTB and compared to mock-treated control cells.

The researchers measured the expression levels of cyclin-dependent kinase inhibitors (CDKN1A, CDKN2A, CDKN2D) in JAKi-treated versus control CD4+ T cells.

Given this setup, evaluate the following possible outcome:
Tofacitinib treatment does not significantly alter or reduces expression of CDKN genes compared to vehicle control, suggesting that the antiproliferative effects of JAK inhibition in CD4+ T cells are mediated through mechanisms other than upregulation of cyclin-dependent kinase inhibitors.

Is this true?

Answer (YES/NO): NO